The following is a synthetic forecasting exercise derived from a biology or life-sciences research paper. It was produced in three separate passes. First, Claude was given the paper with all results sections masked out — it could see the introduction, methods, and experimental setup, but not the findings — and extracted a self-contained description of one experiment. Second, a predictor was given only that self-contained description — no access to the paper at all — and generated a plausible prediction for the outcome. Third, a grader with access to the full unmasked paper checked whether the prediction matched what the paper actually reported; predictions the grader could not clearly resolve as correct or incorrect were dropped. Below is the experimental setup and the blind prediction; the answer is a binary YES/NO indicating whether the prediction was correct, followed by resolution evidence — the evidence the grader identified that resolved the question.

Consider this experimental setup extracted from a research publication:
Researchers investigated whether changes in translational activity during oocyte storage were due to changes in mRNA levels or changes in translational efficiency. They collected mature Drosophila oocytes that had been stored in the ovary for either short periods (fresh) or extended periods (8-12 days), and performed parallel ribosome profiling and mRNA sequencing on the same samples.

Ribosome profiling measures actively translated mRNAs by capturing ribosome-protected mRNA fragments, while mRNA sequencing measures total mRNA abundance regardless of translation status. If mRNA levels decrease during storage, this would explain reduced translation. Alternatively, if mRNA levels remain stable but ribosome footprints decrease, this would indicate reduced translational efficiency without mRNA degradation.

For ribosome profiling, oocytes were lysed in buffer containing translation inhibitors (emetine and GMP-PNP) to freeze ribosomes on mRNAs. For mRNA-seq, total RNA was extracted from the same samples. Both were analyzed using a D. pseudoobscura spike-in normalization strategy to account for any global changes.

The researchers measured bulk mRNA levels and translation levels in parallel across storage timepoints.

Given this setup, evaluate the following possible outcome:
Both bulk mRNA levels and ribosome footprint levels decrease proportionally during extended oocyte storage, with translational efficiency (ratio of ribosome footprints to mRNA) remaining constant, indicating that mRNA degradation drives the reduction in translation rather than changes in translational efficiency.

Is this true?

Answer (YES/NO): NO